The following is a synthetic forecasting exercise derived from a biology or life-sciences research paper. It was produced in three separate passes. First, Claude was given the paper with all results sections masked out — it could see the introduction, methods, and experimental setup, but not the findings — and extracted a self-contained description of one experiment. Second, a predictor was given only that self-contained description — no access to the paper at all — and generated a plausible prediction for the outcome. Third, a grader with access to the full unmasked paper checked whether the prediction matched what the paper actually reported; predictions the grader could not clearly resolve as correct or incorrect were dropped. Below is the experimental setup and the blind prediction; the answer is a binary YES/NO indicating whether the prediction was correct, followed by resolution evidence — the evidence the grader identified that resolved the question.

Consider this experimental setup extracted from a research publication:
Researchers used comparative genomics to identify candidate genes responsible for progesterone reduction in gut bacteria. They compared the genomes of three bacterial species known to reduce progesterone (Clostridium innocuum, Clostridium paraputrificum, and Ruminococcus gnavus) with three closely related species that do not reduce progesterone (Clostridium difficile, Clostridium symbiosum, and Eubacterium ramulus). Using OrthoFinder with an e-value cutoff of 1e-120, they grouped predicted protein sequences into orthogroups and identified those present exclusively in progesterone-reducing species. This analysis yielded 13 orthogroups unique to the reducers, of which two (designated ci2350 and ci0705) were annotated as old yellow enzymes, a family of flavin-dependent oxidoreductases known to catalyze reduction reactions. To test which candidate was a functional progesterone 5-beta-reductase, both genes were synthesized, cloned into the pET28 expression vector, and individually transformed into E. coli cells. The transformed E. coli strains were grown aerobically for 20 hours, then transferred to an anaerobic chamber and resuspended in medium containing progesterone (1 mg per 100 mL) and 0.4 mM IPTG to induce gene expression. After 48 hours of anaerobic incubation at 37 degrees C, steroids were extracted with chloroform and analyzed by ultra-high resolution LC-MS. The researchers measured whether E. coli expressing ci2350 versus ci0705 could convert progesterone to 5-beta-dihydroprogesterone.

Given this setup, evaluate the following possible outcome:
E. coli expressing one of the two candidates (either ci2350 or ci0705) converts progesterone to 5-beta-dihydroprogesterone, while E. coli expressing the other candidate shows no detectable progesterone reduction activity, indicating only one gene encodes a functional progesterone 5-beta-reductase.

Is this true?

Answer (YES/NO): YES